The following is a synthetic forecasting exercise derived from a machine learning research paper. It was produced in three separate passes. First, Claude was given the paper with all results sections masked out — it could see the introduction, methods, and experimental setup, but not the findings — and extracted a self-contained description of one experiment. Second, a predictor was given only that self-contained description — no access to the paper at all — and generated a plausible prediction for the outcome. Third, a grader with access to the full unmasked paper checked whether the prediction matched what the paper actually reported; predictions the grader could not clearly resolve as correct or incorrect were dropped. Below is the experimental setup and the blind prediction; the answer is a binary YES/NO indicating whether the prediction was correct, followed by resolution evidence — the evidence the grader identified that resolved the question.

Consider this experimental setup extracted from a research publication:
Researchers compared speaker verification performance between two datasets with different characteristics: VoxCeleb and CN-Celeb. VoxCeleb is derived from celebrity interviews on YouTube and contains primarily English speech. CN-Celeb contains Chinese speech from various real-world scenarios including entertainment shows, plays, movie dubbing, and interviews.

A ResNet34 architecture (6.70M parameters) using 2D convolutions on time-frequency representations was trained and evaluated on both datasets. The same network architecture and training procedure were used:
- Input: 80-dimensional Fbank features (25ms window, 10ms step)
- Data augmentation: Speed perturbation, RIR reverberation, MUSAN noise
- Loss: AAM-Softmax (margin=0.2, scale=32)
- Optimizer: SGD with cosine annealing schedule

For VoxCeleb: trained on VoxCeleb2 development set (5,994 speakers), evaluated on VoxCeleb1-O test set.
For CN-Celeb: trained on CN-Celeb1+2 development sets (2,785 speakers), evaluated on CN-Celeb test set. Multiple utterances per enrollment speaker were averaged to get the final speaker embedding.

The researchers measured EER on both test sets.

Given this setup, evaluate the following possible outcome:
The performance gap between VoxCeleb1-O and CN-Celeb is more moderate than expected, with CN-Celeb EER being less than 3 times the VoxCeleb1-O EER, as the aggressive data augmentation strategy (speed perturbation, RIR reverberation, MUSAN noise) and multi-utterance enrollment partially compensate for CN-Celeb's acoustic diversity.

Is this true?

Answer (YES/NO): NO